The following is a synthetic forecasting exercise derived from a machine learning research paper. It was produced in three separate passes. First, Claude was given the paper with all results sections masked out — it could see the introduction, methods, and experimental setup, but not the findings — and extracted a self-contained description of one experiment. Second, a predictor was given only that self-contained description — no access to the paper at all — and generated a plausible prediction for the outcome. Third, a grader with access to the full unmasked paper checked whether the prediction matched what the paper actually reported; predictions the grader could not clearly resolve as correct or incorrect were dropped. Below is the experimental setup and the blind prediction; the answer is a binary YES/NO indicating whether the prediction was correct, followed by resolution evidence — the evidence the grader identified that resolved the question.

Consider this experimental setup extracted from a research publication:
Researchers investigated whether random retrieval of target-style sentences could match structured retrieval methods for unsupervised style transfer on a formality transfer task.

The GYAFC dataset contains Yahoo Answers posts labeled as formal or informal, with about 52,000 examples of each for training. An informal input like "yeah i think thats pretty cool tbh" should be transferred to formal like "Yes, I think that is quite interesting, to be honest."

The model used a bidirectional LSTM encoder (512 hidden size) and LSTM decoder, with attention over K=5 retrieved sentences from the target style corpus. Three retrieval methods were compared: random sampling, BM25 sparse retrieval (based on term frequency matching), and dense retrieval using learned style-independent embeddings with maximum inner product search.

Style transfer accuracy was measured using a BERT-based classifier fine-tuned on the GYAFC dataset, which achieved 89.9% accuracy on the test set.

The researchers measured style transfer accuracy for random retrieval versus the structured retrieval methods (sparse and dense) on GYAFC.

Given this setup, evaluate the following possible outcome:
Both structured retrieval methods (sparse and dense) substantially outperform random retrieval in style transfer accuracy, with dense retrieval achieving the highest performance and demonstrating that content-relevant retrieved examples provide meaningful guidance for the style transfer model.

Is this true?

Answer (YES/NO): NO